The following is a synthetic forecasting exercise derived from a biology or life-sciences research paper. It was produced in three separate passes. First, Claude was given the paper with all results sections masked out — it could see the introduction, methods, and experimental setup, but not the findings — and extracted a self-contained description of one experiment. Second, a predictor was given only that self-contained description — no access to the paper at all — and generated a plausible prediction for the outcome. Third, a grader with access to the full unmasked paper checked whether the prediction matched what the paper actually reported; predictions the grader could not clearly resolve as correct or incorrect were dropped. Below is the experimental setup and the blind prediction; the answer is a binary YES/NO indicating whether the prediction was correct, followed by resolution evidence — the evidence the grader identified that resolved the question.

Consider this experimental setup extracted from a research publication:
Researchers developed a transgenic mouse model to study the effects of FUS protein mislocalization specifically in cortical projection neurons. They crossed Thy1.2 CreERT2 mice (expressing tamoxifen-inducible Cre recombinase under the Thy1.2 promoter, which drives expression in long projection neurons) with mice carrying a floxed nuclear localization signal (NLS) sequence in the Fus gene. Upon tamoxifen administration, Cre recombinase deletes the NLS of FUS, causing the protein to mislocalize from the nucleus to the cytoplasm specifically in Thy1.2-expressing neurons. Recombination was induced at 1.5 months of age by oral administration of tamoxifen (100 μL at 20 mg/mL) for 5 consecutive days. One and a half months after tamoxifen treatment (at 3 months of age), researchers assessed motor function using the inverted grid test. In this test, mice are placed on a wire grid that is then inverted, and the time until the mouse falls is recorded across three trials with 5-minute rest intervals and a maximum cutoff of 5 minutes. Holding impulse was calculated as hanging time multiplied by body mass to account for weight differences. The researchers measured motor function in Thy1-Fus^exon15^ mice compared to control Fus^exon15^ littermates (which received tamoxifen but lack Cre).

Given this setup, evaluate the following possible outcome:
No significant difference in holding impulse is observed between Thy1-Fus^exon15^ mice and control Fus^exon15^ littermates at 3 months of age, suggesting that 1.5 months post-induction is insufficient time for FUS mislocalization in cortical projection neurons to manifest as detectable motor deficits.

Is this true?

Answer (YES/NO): NO